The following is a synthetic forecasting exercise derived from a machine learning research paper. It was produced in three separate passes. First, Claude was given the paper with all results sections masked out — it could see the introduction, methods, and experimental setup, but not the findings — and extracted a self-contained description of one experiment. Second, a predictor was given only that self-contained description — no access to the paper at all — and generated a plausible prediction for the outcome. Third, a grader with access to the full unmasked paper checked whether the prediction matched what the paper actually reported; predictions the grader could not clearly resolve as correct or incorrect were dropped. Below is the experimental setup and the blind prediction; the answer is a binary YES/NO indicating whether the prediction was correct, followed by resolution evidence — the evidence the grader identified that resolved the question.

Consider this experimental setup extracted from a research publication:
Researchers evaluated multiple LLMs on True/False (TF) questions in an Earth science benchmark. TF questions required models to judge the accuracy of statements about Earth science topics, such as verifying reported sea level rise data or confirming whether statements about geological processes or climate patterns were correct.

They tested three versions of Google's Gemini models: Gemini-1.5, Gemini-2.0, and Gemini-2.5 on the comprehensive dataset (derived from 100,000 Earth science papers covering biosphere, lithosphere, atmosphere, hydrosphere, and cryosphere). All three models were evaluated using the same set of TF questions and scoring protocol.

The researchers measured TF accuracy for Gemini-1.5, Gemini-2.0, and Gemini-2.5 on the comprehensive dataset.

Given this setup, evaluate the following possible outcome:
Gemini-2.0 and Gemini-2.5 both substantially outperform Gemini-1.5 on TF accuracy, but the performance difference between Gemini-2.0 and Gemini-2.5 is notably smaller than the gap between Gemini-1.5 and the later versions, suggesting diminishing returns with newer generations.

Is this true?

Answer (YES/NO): NO